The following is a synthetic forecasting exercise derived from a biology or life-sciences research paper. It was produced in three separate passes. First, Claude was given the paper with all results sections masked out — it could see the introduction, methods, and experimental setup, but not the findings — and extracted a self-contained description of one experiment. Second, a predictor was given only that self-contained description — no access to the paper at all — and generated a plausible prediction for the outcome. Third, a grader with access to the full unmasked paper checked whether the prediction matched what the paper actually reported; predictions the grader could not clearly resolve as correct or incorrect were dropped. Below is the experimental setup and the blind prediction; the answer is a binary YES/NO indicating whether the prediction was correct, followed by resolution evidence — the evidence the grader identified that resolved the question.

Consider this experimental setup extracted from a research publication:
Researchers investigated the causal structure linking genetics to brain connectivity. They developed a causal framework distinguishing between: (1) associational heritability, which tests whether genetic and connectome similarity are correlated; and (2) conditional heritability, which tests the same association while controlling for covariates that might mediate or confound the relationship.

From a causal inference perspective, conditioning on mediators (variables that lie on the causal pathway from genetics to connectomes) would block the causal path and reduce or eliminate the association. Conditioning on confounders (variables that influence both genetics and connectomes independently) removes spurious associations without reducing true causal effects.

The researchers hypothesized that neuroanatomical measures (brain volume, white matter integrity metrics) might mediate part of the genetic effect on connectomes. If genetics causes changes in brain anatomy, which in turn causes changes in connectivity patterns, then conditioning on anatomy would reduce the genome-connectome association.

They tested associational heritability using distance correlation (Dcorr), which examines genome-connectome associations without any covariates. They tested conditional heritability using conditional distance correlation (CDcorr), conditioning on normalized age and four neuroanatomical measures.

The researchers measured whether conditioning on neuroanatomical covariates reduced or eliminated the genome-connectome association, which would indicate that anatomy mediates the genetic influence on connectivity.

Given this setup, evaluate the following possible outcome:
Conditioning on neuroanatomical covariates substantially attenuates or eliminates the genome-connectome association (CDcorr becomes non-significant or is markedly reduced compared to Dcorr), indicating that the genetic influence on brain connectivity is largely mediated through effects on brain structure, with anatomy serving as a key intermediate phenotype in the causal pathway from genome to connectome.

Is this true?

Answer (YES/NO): NO